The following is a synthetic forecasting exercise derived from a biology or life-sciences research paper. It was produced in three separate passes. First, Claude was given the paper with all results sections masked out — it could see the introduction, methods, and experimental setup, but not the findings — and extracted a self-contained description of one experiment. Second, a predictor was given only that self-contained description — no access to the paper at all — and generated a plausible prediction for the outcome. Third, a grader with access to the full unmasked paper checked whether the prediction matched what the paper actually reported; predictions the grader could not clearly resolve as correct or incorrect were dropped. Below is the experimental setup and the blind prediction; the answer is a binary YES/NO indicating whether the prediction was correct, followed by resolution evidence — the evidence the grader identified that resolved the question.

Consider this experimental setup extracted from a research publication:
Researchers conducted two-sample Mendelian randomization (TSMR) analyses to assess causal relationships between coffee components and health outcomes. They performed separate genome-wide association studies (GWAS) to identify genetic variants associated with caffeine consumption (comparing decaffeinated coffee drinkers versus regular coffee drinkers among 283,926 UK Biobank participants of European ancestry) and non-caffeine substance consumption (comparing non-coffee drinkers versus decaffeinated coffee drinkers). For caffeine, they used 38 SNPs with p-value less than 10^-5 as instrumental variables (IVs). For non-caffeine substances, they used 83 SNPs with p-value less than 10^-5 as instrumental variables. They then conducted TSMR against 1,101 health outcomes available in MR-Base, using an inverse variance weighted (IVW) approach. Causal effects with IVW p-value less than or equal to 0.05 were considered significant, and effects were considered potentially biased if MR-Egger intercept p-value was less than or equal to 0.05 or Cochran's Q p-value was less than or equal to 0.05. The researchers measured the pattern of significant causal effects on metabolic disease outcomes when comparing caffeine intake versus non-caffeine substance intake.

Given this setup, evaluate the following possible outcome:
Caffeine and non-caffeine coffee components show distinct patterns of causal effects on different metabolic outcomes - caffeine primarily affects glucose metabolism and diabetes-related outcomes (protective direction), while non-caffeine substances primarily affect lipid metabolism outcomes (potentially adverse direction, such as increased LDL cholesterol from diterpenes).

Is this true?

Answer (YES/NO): NO